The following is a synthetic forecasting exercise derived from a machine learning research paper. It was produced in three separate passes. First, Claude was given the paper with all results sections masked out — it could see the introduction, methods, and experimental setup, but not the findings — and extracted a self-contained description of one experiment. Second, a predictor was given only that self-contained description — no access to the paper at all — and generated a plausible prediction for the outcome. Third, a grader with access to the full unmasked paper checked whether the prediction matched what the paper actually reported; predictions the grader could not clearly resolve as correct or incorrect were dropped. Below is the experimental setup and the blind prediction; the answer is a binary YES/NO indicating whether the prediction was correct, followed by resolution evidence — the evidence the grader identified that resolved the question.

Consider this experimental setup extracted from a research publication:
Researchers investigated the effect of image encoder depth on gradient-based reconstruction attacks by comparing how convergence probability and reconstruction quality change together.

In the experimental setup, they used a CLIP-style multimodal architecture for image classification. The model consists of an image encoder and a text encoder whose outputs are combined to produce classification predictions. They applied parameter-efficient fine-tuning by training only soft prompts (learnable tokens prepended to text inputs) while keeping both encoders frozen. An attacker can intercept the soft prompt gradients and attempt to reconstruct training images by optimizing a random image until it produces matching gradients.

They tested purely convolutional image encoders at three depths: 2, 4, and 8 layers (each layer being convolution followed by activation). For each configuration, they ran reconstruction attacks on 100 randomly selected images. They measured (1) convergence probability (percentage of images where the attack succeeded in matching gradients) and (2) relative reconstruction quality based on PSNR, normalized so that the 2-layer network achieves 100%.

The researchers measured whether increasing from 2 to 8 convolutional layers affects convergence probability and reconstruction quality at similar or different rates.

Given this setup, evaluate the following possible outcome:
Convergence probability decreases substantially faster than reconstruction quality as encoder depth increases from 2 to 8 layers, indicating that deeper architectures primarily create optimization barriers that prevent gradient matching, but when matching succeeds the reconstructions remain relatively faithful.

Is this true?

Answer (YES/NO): YES